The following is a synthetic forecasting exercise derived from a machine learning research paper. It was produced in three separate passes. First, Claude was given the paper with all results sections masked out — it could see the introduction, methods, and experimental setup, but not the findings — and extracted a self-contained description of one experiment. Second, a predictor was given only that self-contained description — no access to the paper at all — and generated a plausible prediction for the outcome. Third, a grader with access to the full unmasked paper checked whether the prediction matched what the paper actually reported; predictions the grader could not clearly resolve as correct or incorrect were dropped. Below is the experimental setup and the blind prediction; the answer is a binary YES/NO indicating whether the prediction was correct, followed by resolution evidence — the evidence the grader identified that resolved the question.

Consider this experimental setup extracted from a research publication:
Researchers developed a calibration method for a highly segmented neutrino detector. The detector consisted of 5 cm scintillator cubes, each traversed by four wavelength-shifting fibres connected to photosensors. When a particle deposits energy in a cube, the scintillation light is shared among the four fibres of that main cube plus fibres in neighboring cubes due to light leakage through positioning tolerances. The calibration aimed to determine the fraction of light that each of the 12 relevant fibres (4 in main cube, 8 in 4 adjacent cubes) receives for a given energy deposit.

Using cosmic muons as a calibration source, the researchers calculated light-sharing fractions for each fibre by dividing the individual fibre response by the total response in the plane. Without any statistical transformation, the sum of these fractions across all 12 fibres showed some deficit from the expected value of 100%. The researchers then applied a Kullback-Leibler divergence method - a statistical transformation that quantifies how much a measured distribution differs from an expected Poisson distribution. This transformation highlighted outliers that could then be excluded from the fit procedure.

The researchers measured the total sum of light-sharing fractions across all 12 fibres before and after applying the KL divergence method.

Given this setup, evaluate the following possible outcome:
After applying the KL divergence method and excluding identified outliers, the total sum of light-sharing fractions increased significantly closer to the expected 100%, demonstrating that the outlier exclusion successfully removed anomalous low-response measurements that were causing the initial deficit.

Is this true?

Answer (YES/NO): YES